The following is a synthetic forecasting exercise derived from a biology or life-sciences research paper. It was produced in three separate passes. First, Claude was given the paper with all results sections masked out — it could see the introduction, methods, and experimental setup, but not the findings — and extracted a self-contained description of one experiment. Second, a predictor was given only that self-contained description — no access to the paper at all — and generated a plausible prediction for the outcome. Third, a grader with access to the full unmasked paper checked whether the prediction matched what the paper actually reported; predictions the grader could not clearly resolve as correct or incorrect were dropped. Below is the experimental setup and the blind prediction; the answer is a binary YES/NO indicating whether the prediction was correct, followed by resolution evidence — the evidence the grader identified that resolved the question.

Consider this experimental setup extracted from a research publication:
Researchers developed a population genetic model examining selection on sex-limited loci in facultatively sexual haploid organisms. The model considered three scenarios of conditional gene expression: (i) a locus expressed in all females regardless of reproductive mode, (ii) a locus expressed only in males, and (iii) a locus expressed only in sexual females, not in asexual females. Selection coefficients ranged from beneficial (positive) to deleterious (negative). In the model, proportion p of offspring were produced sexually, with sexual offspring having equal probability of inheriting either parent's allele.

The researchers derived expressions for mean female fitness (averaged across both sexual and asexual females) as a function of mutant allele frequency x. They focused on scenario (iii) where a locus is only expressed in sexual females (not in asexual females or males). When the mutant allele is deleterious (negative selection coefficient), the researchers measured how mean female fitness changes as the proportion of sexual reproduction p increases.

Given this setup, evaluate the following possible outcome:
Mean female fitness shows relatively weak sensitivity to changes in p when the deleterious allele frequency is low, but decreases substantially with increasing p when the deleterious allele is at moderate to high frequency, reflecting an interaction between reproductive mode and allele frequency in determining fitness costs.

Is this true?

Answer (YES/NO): YES